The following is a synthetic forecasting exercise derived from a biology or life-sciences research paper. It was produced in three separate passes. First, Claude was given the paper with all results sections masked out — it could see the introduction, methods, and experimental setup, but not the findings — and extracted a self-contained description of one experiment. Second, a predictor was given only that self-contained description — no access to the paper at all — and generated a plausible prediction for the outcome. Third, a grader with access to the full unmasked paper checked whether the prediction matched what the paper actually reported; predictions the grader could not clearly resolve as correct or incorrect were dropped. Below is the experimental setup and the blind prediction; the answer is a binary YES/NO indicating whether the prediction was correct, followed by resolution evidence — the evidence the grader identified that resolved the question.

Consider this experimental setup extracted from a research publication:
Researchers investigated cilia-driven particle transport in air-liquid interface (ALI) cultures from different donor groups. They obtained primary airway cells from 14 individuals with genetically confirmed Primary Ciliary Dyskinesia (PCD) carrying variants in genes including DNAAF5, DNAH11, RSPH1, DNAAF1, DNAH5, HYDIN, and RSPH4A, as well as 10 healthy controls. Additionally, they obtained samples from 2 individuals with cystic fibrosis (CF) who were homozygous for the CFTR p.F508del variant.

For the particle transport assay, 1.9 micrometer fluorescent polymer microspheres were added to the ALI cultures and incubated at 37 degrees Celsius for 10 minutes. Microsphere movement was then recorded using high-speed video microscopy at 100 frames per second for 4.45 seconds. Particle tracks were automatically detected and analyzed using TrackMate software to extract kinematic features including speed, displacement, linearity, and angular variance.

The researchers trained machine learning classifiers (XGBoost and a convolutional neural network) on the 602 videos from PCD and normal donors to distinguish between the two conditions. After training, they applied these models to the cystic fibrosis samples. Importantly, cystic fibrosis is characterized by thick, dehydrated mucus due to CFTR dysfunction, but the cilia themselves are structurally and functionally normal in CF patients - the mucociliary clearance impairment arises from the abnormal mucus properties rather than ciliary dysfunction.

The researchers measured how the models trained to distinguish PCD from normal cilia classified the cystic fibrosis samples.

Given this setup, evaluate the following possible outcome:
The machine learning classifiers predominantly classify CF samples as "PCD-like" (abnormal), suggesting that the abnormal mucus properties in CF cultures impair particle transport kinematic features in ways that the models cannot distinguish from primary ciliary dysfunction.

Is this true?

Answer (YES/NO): NO